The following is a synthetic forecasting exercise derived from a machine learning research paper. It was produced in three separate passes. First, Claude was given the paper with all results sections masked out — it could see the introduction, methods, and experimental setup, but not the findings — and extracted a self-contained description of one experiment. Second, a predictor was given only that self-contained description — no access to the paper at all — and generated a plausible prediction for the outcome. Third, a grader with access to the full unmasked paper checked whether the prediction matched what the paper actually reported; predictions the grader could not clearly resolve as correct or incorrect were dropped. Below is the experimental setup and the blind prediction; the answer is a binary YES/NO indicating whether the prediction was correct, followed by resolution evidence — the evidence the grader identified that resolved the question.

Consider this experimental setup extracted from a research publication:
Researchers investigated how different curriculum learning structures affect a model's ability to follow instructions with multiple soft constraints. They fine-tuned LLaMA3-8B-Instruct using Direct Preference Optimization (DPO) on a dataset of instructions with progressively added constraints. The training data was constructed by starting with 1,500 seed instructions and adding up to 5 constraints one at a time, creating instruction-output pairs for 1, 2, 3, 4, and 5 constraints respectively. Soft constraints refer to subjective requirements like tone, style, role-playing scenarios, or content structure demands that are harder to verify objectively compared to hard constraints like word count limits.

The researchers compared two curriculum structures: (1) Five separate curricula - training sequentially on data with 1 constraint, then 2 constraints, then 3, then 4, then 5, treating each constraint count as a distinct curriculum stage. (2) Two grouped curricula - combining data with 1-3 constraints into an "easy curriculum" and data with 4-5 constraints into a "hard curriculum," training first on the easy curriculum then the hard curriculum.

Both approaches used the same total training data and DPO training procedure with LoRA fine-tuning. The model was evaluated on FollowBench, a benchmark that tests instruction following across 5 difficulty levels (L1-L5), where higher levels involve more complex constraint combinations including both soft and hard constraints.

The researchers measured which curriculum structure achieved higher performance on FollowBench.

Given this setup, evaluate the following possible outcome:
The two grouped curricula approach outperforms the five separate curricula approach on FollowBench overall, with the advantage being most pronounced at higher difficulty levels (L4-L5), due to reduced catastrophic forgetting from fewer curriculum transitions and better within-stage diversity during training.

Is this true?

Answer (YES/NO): NO